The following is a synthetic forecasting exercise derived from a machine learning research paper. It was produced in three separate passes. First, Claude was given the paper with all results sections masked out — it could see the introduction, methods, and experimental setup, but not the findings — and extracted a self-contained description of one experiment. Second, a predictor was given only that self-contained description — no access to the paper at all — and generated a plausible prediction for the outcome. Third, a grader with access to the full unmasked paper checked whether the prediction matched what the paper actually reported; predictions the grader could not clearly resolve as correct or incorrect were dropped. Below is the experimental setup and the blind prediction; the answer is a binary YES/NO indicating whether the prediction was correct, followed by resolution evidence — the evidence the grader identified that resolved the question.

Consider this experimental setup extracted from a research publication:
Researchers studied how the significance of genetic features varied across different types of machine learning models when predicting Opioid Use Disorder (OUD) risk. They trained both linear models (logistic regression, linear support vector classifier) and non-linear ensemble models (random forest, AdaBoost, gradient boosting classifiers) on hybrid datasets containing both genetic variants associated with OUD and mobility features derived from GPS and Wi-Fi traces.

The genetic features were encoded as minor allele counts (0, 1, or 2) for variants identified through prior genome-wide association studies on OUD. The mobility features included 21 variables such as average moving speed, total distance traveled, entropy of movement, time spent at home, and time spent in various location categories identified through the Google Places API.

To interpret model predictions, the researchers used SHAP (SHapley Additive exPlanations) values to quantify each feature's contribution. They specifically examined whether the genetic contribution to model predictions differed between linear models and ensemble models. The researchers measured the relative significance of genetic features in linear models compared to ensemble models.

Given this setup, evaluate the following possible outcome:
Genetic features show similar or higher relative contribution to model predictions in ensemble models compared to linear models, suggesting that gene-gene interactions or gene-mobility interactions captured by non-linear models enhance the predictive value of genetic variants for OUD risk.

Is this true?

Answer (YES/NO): NO